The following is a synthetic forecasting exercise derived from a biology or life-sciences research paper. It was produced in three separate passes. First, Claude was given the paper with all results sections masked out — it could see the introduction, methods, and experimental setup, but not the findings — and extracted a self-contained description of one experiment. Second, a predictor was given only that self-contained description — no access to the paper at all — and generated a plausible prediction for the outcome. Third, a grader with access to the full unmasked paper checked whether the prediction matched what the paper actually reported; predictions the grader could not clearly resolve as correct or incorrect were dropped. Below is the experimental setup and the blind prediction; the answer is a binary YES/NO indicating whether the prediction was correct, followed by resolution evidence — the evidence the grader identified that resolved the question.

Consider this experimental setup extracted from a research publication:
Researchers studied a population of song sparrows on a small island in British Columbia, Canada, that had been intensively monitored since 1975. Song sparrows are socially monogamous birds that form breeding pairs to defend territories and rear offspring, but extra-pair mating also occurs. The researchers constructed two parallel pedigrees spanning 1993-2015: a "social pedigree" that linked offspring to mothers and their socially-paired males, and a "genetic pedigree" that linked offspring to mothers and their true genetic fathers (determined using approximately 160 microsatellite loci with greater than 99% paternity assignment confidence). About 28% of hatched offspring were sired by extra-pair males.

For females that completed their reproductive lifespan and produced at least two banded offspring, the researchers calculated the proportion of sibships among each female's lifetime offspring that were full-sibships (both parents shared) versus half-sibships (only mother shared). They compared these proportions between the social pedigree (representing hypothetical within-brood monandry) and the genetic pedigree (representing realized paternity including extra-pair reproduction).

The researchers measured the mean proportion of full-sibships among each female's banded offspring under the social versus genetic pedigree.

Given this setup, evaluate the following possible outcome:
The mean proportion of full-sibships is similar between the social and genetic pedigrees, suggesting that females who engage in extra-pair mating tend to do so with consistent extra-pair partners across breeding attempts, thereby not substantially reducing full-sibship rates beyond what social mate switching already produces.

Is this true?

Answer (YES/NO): NO